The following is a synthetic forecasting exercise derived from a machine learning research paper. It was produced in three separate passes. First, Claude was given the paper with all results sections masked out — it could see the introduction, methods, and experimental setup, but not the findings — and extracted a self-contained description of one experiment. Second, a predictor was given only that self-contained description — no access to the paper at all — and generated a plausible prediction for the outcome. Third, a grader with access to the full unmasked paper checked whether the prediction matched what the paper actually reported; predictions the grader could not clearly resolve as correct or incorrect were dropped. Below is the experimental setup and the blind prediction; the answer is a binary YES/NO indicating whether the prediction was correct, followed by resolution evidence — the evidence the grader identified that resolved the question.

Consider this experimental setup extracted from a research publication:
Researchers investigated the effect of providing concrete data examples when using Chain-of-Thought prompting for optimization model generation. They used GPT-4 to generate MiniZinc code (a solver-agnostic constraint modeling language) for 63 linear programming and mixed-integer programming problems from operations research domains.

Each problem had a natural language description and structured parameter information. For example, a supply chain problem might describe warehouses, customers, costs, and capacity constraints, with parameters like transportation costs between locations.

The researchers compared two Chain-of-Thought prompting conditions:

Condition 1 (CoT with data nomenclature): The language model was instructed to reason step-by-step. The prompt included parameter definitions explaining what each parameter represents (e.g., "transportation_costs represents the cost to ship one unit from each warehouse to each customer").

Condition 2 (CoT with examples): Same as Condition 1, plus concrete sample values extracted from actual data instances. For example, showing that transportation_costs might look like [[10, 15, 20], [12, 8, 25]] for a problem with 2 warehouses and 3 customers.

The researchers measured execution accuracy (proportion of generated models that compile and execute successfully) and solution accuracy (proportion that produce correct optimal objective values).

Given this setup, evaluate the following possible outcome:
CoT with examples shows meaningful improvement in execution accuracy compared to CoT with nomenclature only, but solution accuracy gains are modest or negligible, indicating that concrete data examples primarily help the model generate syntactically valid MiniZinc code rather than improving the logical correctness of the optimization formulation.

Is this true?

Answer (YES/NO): NO